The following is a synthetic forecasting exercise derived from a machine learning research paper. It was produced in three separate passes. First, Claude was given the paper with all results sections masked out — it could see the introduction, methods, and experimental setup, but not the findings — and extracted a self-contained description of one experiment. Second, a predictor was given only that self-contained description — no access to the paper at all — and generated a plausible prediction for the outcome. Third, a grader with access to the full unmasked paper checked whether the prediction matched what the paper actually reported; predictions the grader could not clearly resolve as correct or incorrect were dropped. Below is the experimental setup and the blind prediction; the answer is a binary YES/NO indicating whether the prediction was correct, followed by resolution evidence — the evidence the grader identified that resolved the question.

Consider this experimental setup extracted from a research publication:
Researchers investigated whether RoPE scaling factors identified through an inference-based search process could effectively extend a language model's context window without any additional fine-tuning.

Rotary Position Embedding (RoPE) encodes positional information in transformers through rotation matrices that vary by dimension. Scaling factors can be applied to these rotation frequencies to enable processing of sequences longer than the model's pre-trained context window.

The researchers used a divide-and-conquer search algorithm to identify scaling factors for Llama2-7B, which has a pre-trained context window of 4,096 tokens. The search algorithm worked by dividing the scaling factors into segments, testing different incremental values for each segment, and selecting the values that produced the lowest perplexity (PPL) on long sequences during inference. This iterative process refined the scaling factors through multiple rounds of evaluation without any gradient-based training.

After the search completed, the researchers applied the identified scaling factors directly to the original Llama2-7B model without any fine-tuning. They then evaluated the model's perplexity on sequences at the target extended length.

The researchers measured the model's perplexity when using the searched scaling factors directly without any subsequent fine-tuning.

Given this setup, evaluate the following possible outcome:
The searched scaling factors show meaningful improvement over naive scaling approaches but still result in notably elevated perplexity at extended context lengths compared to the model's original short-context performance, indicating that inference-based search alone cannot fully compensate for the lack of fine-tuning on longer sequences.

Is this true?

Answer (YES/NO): YES